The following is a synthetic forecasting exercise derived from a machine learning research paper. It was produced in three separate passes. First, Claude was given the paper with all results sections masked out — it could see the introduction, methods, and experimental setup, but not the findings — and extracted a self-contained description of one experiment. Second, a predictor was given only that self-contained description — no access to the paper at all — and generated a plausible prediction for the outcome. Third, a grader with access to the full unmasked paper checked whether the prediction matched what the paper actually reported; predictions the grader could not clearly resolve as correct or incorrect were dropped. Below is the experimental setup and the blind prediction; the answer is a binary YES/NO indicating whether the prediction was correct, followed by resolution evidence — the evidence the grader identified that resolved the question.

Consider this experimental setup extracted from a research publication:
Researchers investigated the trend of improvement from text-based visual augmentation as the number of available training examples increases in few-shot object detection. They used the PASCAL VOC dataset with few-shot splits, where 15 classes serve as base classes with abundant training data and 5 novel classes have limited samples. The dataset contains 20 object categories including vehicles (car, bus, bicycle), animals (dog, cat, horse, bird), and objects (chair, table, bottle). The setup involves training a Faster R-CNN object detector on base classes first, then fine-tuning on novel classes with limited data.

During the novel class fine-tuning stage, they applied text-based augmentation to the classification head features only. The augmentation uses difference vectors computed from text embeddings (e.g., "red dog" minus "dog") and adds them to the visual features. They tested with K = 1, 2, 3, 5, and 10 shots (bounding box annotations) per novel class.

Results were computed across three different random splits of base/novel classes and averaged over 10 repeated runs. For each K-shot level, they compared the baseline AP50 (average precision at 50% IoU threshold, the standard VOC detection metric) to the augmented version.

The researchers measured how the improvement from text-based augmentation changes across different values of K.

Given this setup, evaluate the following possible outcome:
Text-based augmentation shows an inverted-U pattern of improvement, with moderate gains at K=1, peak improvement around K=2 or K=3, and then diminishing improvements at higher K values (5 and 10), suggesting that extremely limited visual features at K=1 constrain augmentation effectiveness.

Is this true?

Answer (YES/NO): NO